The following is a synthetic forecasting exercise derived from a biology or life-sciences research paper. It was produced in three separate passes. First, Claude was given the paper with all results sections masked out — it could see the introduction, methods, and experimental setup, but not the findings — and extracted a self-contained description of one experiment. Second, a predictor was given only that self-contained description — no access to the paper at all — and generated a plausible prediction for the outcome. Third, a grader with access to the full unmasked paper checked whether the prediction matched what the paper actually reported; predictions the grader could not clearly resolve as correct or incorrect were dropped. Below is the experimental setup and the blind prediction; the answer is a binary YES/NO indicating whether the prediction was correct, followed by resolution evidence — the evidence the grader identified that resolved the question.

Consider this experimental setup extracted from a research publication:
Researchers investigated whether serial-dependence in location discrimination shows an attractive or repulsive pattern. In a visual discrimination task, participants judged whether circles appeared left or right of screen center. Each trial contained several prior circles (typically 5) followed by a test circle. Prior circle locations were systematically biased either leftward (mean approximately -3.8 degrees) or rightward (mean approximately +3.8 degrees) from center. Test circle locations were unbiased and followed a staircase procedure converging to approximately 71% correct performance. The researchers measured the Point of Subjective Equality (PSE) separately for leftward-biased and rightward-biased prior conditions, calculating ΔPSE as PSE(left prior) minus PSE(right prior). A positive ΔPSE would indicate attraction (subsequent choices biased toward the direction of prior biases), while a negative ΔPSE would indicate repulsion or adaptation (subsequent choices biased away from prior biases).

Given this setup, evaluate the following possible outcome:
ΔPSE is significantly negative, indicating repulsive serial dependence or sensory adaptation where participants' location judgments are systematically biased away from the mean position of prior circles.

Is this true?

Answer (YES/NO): NO